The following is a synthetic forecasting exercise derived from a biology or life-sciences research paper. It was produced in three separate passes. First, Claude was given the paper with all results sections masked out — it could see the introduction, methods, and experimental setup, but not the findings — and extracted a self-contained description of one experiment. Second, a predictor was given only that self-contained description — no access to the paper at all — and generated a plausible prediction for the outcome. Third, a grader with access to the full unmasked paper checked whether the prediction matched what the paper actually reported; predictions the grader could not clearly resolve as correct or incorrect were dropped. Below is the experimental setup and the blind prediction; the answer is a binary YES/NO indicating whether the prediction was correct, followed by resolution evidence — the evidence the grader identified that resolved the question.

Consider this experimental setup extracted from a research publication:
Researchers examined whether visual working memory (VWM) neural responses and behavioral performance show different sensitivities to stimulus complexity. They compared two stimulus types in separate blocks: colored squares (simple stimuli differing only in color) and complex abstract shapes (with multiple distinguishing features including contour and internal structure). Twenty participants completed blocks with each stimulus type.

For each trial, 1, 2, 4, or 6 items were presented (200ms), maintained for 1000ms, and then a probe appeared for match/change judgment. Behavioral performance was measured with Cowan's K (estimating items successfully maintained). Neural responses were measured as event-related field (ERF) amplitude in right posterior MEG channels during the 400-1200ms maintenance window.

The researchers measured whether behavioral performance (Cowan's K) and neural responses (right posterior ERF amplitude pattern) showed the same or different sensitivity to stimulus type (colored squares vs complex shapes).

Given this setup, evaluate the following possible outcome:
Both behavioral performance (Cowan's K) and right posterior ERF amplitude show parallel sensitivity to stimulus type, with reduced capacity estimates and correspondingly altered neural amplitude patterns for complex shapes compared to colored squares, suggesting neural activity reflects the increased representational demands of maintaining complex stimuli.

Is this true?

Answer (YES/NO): NO